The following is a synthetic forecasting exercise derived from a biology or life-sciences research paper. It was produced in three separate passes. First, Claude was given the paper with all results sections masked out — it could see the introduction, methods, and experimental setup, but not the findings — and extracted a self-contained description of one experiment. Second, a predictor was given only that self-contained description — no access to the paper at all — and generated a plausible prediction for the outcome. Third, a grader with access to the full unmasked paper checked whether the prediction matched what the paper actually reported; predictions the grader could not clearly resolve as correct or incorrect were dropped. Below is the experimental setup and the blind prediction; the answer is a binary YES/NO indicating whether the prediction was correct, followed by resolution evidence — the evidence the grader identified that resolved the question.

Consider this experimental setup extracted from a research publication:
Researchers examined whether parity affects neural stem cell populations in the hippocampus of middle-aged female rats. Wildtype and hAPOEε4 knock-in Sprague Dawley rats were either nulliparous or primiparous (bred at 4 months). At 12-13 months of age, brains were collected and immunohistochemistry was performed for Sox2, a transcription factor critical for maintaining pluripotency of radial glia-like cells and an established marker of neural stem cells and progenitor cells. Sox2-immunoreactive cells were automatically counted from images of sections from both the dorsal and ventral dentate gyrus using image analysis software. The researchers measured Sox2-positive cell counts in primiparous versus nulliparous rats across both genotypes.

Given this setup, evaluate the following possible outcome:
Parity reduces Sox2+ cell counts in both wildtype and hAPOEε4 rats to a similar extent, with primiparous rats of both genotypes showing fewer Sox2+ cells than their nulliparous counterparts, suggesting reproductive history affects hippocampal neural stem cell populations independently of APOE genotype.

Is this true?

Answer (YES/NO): NO